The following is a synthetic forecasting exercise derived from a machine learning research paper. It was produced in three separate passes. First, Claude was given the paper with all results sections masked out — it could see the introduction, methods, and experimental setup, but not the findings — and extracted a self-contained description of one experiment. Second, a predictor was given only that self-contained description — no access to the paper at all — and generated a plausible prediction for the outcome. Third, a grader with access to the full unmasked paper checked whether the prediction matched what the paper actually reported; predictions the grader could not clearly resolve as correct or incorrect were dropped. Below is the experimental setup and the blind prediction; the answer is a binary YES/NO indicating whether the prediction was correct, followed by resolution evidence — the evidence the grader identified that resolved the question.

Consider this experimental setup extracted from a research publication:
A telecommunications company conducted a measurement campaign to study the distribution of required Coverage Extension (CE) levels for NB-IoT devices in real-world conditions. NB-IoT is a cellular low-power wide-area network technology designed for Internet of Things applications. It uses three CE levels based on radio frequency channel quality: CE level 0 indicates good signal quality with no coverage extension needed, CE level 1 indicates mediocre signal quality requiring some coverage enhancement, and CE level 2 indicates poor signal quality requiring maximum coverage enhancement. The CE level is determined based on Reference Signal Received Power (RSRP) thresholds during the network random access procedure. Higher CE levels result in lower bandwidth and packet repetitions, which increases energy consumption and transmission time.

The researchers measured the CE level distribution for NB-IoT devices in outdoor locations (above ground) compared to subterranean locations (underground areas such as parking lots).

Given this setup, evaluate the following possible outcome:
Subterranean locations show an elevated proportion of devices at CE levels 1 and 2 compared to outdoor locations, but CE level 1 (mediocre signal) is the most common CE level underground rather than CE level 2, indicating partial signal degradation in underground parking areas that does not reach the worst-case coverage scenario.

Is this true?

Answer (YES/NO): NO